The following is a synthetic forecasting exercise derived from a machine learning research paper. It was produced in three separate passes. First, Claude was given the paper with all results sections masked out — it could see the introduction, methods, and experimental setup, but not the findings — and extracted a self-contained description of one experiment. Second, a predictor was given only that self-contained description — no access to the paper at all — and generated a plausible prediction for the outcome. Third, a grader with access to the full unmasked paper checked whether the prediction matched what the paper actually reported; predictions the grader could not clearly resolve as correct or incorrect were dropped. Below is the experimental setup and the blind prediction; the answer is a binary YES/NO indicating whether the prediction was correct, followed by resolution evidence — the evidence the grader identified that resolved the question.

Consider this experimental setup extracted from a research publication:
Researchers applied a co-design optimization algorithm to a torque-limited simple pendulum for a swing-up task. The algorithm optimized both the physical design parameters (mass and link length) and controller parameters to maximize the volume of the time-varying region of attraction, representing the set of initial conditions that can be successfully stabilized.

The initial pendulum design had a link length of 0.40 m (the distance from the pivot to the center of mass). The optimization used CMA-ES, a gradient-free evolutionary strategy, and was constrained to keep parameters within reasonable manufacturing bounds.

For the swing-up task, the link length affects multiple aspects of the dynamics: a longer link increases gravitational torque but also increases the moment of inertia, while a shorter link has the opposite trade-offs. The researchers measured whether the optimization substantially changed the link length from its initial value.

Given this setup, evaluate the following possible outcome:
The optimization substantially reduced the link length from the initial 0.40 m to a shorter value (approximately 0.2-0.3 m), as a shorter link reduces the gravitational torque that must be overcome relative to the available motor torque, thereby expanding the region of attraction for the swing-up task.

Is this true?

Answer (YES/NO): NO